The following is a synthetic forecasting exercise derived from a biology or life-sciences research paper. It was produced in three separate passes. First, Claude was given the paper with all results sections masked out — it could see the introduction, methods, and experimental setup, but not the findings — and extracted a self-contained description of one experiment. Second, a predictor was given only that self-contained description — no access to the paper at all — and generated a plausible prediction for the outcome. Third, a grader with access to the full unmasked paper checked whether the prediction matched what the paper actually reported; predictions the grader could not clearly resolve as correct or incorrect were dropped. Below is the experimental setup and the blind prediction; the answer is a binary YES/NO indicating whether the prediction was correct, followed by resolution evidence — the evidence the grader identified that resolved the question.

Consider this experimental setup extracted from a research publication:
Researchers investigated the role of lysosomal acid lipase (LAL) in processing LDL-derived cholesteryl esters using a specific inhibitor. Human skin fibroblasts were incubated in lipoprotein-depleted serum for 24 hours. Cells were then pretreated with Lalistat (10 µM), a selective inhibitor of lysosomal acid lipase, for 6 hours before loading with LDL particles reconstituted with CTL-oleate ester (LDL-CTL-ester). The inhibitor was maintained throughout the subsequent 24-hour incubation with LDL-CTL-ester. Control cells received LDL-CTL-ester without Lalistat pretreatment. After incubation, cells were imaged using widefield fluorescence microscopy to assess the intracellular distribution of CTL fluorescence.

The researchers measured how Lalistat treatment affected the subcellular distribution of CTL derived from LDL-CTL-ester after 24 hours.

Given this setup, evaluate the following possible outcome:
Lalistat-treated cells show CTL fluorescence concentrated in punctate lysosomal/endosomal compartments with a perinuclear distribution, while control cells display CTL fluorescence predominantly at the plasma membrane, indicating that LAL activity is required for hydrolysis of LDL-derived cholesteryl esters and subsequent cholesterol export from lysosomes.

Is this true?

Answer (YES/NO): YES